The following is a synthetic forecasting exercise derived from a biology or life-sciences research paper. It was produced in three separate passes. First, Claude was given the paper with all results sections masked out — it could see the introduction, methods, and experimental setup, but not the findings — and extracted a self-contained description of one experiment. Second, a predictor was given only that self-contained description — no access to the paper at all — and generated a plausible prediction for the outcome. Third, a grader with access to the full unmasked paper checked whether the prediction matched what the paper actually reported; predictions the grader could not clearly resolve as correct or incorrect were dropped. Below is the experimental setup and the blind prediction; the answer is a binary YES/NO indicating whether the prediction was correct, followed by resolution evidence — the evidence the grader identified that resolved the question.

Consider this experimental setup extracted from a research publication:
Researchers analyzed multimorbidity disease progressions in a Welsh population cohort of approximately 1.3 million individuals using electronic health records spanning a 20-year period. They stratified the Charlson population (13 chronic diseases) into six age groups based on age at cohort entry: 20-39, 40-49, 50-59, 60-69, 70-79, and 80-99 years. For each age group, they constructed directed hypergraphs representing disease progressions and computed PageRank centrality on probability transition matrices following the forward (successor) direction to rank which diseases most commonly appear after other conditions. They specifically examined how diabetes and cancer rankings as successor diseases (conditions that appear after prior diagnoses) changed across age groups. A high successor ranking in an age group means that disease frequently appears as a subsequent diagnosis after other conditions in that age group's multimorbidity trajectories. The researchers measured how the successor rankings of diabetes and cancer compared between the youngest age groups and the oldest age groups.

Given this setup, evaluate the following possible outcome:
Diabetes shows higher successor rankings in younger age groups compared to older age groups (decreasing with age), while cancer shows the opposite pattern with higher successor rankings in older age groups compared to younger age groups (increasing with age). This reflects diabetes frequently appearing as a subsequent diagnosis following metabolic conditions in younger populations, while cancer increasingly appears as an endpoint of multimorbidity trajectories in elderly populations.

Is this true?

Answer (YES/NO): NO